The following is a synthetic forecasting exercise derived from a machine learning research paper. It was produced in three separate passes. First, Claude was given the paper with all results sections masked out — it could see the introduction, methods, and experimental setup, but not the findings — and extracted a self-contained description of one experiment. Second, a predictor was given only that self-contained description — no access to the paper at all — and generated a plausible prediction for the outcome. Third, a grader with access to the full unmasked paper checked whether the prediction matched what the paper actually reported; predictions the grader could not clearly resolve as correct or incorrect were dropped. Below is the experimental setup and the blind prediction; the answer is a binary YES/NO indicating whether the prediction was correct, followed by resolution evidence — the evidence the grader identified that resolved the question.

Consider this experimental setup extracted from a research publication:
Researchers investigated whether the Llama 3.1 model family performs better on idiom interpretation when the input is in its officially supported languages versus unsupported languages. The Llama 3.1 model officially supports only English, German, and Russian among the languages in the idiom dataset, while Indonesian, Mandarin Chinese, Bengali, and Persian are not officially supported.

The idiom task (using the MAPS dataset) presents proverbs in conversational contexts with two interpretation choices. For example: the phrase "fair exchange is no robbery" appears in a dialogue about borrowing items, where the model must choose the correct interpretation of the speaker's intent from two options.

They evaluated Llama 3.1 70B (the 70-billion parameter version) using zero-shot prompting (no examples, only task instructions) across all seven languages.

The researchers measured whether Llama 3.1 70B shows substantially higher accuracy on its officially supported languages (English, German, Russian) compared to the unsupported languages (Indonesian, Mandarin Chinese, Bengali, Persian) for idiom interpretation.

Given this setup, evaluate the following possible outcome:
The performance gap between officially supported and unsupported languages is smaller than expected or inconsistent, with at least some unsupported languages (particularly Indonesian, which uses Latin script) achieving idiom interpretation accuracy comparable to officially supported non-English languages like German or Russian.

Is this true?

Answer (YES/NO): NO